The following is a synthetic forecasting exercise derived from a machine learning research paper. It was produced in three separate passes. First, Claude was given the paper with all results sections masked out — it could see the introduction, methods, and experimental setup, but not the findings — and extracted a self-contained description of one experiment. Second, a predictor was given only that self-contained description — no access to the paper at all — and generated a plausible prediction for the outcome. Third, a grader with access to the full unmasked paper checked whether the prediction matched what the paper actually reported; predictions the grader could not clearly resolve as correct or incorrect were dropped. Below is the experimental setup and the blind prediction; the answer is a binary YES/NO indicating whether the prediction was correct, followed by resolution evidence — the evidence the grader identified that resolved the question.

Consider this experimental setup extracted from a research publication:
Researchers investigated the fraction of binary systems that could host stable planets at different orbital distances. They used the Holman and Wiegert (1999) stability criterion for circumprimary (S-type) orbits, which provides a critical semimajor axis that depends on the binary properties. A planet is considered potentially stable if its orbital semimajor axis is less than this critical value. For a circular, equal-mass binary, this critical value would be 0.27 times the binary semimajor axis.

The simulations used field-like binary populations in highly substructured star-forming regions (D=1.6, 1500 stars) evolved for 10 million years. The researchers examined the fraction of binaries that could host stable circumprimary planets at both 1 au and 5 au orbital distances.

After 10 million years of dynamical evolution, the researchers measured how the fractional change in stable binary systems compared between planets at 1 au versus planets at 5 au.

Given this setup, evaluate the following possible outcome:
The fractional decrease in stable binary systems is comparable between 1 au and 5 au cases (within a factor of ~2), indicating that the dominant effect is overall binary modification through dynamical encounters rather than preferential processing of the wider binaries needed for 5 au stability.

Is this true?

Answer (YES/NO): NO